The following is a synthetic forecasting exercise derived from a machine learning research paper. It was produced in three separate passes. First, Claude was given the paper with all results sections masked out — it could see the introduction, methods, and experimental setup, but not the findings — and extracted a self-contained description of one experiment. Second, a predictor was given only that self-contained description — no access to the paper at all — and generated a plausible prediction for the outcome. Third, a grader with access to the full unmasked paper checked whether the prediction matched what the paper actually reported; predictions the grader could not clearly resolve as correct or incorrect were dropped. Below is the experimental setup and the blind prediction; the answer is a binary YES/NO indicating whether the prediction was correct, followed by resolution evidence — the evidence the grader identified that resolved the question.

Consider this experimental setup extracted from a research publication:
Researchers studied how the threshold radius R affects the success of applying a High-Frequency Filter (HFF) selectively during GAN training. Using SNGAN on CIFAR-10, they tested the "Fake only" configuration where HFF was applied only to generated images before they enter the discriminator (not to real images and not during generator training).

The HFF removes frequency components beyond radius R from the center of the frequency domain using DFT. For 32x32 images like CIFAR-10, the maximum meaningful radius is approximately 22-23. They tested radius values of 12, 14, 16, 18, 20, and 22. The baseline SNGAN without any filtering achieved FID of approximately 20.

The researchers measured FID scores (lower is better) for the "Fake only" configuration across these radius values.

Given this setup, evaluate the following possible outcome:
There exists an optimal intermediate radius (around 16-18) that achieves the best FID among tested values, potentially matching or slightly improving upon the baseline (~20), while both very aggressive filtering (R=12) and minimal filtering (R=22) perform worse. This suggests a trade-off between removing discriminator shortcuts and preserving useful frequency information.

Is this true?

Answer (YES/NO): NO